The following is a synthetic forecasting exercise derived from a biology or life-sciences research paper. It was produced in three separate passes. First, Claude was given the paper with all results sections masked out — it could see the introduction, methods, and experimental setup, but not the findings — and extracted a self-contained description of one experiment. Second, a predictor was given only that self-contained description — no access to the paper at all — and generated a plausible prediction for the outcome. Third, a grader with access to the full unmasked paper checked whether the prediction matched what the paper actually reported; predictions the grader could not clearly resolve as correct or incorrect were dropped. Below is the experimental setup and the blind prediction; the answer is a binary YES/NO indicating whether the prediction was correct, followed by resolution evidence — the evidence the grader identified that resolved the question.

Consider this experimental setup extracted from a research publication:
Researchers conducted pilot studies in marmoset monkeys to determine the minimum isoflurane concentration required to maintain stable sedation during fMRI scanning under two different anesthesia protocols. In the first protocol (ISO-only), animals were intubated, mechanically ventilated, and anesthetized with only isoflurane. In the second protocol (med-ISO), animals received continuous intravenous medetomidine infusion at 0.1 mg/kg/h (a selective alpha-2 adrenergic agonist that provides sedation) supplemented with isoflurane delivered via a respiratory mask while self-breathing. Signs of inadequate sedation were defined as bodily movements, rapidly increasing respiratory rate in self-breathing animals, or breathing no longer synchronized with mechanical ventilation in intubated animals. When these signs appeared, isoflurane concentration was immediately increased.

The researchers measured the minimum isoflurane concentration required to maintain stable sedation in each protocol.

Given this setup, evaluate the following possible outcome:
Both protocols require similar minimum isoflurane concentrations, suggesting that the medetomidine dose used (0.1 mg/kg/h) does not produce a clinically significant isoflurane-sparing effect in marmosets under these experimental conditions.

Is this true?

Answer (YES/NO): NO